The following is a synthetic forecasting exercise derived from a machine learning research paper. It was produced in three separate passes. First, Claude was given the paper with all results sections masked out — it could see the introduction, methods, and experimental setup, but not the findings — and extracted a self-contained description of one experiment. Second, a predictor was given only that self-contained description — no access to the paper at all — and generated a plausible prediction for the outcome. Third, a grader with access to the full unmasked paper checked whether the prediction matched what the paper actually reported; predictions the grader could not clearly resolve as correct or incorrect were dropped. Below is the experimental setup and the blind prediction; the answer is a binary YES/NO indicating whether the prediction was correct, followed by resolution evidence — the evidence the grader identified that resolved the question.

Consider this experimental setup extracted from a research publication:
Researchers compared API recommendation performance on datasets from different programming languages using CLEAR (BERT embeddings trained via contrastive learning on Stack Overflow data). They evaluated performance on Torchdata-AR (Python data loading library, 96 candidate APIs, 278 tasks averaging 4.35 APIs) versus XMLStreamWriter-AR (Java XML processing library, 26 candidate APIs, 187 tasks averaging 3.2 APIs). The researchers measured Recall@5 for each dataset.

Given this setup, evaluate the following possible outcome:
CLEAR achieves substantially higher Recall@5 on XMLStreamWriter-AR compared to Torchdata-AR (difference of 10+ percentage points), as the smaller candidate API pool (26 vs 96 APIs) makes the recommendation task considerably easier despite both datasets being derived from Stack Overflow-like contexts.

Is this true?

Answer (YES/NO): YES